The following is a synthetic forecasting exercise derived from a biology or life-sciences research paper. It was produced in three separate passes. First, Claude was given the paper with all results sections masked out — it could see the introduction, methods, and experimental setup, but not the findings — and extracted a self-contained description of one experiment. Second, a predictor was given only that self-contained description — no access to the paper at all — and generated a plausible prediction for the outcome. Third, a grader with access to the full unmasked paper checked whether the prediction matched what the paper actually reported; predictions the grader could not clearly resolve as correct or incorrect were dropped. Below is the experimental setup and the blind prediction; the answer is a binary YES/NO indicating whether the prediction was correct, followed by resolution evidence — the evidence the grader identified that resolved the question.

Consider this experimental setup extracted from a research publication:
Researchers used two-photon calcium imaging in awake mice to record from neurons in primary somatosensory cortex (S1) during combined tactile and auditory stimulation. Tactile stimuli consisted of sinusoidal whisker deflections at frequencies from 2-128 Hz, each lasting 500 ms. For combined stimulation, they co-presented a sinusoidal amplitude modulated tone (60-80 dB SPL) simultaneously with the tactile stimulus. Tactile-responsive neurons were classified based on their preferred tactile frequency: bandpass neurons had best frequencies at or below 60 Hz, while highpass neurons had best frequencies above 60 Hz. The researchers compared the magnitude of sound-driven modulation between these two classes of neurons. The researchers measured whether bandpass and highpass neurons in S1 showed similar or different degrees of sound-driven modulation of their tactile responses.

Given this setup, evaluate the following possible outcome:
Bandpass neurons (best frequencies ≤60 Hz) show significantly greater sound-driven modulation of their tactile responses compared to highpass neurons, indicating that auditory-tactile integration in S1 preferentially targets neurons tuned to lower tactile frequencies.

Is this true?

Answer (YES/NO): YES